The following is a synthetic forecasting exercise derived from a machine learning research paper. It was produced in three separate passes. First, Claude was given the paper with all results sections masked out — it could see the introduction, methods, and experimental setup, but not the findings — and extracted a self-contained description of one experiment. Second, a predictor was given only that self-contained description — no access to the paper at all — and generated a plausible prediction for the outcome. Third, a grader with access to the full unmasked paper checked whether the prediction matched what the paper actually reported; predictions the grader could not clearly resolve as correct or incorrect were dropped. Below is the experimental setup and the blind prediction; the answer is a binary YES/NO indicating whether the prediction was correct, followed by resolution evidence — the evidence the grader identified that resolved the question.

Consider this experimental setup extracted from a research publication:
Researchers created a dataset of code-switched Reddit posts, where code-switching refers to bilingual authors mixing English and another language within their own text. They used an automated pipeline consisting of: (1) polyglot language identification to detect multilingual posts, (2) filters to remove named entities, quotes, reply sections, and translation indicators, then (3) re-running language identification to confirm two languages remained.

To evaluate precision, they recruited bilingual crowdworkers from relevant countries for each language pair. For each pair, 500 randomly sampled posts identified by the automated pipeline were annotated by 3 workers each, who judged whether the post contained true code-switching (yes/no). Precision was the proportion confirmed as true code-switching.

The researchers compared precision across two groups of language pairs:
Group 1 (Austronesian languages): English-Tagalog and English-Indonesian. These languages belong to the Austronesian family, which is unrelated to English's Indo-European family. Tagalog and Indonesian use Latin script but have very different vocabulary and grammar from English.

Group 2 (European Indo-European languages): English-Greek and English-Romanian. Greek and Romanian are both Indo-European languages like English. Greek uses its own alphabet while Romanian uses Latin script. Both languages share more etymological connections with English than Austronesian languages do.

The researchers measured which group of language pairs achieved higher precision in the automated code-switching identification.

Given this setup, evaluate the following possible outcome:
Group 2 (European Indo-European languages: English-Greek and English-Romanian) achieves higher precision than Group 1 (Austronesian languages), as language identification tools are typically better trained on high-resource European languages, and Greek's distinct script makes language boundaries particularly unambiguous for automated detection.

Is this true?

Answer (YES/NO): NO